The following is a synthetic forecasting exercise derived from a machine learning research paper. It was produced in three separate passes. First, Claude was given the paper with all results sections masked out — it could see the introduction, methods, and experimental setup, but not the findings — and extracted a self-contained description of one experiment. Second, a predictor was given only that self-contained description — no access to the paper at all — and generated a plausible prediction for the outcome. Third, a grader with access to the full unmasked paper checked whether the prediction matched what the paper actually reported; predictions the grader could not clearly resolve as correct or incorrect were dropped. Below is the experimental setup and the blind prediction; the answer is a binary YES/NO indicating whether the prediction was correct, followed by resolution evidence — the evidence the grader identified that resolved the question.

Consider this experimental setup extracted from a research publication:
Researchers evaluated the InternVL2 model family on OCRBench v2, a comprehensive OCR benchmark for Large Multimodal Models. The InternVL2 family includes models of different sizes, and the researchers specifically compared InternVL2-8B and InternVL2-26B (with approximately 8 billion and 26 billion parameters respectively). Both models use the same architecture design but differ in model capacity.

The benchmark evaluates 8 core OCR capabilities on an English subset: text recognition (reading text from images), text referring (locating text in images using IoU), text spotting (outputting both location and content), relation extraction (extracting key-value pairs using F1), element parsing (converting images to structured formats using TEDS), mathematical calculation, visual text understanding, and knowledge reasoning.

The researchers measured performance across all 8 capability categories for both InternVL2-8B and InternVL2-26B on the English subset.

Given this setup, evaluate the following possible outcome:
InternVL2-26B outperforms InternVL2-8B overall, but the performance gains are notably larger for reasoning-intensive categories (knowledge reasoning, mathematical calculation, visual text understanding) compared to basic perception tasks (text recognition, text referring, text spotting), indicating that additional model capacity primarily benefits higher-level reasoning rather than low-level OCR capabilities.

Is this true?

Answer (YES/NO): NO